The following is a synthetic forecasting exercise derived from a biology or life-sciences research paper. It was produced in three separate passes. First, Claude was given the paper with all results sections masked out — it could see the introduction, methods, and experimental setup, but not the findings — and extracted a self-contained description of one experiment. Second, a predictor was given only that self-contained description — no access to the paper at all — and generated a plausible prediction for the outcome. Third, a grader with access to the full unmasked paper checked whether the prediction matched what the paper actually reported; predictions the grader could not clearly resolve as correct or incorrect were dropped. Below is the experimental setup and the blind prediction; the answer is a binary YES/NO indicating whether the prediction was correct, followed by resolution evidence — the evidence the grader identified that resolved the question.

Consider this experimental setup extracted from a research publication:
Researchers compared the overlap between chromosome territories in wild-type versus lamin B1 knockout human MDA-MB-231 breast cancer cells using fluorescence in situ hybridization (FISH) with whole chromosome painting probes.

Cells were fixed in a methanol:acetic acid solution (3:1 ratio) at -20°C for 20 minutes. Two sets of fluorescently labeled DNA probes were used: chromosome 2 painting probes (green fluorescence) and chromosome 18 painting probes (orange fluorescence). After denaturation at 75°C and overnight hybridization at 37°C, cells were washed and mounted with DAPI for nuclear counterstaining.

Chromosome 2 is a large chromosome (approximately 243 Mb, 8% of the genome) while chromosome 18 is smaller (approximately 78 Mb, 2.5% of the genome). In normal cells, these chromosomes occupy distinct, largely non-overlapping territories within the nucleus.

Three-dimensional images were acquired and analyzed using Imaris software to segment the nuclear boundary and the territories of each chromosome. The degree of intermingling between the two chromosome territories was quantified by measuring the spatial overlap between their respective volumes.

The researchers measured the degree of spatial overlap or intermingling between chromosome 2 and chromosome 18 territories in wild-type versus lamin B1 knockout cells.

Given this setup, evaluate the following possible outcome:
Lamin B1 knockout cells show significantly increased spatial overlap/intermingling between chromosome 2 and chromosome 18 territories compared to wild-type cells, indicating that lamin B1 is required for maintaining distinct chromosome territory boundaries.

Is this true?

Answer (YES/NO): YES